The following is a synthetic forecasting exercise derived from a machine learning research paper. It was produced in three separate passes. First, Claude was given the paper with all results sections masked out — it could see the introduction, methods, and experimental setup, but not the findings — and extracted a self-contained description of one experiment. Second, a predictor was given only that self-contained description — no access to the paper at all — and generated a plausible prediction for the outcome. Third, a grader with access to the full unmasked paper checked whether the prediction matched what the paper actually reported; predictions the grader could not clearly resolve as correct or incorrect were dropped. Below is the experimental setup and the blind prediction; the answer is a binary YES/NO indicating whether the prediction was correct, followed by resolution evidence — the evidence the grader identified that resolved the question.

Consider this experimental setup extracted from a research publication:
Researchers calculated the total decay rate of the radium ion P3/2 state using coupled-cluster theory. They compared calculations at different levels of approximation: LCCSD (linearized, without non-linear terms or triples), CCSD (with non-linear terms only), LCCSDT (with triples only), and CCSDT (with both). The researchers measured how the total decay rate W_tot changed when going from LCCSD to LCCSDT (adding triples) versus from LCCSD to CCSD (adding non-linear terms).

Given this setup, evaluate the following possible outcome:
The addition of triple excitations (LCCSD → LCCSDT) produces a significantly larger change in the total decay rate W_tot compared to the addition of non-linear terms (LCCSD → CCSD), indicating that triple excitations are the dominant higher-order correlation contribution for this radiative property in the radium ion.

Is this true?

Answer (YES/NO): NO